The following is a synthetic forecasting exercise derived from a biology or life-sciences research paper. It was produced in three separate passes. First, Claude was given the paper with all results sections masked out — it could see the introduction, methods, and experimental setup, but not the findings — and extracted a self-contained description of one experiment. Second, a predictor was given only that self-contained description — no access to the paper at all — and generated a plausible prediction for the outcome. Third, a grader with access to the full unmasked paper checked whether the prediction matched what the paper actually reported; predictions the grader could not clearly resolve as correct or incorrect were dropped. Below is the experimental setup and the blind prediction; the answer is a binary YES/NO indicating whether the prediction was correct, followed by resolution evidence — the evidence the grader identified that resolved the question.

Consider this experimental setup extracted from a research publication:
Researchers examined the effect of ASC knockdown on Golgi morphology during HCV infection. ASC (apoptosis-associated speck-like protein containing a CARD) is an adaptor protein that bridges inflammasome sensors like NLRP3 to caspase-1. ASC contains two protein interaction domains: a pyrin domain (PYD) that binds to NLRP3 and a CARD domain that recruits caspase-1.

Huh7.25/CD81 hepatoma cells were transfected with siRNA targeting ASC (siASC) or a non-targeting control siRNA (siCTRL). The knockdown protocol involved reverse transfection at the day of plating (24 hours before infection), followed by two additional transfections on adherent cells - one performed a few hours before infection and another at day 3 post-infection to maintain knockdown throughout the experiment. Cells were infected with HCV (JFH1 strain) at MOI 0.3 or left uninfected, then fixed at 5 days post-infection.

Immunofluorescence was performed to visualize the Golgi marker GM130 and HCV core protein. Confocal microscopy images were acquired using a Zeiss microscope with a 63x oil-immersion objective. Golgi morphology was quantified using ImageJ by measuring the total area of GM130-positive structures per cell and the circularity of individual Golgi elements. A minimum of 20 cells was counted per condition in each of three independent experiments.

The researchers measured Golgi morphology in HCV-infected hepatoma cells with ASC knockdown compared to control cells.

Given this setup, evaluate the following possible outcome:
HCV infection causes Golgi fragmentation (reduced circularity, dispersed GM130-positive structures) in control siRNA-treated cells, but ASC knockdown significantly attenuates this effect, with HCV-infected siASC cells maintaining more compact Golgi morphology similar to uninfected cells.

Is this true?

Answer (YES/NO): NO